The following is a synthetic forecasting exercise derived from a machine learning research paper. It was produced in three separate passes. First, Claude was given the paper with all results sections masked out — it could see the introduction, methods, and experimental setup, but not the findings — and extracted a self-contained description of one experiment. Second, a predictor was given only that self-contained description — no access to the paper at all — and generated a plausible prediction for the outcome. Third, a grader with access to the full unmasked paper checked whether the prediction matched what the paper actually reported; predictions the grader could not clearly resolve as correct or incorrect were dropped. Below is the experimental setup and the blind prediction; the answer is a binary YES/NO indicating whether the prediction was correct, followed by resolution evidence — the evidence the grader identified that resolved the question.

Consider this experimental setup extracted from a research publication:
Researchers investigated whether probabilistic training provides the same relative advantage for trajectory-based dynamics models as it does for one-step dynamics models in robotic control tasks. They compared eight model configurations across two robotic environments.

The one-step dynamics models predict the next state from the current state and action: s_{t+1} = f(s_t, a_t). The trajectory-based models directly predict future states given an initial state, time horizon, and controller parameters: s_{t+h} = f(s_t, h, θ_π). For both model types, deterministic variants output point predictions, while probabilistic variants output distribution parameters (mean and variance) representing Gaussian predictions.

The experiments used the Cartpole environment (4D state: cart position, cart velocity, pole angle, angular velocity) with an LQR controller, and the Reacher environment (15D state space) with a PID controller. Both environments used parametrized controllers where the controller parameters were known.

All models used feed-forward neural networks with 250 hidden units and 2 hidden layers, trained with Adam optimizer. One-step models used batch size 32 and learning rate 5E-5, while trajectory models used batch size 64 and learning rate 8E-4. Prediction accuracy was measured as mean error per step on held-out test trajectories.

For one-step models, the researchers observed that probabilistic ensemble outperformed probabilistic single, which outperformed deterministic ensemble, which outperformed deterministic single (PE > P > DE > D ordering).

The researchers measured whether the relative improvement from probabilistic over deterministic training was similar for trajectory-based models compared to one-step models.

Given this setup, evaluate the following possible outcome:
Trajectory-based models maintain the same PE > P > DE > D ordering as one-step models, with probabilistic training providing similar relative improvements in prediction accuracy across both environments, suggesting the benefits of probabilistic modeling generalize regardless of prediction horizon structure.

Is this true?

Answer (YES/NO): NO